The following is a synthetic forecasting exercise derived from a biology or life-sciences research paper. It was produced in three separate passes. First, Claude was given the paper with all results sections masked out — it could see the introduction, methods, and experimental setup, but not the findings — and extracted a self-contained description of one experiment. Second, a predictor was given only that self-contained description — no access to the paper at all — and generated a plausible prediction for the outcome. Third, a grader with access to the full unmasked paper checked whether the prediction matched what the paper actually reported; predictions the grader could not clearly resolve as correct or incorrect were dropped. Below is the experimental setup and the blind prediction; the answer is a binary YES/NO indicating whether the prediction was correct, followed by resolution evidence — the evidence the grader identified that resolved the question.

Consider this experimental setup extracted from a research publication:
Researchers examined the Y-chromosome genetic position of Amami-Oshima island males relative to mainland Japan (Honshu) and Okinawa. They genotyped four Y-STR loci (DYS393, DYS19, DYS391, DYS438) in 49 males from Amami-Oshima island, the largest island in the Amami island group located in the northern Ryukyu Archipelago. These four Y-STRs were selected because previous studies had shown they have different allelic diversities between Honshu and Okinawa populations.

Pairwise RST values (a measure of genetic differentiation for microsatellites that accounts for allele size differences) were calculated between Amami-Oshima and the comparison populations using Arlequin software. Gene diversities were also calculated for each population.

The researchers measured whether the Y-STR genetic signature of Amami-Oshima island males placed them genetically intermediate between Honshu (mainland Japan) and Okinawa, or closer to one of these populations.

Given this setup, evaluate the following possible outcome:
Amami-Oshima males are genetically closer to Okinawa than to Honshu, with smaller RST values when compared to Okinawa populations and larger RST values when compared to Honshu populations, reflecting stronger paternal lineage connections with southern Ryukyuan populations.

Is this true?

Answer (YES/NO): NO